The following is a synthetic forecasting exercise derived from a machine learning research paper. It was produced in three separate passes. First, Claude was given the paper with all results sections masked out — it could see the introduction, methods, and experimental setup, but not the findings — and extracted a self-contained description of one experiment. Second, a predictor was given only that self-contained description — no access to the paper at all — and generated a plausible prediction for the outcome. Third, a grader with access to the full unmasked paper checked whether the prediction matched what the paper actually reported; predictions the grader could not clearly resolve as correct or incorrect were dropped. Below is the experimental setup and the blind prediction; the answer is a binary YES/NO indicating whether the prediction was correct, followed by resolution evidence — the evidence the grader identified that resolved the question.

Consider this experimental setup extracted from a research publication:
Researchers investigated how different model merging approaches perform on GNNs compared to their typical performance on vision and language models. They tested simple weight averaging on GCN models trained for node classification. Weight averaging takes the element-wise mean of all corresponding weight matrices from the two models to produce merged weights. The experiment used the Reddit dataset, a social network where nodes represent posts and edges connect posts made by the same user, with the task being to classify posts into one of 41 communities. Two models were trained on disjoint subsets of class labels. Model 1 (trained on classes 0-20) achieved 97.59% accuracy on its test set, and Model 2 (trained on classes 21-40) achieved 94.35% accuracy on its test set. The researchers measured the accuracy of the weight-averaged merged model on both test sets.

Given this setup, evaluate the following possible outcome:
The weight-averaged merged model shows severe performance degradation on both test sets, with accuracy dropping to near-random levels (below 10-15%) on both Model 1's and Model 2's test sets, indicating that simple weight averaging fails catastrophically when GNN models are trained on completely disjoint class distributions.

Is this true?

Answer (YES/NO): NO